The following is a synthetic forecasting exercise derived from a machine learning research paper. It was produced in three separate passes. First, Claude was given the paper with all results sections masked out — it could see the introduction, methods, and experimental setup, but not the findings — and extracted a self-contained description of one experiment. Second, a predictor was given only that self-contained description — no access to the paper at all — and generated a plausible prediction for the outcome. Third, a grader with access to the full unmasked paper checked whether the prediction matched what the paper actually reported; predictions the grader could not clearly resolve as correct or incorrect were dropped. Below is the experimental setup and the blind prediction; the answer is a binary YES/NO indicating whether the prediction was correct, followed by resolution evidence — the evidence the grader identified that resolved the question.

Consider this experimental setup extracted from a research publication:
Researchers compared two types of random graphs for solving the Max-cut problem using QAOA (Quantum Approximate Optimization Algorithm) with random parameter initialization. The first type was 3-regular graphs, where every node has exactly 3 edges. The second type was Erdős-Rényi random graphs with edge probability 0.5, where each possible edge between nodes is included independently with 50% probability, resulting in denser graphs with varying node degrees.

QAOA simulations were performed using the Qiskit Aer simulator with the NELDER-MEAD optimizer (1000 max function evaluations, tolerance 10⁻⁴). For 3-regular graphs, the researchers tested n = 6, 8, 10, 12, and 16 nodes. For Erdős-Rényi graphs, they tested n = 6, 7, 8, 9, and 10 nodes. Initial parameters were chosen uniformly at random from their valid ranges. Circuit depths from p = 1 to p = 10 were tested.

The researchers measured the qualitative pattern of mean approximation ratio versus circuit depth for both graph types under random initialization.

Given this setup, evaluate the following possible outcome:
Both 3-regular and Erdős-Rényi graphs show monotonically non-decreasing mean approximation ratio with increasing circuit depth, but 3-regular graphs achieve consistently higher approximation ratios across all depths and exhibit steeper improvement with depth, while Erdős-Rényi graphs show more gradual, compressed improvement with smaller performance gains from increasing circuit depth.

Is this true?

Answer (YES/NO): NO